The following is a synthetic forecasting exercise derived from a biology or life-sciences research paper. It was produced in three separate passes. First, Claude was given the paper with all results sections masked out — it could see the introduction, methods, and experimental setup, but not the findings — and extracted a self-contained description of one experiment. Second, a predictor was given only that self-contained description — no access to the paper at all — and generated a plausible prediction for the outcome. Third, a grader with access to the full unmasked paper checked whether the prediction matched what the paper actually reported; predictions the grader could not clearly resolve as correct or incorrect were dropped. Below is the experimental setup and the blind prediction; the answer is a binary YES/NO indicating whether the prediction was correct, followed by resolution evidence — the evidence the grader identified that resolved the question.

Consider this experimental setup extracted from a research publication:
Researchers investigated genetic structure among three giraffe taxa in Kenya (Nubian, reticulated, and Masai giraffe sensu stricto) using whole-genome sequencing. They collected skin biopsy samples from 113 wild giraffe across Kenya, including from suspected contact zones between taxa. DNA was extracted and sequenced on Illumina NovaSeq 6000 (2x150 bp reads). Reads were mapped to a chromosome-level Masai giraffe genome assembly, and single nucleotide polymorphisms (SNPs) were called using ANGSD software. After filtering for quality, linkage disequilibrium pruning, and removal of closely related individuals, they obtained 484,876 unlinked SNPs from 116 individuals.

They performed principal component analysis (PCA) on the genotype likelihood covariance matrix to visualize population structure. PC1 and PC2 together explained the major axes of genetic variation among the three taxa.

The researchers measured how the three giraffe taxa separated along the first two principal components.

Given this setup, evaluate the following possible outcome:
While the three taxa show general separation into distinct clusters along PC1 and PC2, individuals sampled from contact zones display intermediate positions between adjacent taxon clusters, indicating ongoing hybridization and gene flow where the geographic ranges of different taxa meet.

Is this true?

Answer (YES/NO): NO